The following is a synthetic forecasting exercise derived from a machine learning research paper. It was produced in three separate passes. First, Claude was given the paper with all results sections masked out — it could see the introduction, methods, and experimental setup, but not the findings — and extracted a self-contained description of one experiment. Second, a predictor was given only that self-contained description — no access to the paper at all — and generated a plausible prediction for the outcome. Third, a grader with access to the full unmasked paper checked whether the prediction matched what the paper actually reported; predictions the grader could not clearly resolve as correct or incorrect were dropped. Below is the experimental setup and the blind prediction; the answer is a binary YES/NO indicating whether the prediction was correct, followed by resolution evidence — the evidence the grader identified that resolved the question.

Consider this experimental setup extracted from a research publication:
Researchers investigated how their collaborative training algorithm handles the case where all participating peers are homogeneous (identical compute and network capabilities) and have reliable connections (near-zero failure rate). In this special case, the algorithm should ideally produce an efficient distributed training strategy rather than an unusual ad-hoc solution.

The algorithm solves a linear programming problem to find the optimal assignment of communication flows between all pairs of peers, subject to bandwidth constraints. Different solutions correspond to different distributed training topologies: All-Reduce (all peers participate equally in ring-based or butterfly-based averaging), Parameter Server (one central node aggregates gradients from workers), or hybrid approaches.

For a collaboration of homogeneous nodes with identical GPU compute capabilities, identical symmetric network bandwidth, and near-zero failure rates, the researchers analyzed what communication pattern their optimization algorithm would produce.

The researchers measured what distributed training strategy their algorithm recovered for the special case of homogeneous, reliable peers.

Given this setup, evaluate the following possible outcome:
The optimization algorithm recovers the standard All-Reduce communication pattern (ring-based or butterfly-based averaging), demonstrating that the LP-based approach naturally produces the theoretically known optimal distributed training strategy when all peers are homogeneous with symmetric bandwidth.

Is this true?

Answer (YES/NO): YES